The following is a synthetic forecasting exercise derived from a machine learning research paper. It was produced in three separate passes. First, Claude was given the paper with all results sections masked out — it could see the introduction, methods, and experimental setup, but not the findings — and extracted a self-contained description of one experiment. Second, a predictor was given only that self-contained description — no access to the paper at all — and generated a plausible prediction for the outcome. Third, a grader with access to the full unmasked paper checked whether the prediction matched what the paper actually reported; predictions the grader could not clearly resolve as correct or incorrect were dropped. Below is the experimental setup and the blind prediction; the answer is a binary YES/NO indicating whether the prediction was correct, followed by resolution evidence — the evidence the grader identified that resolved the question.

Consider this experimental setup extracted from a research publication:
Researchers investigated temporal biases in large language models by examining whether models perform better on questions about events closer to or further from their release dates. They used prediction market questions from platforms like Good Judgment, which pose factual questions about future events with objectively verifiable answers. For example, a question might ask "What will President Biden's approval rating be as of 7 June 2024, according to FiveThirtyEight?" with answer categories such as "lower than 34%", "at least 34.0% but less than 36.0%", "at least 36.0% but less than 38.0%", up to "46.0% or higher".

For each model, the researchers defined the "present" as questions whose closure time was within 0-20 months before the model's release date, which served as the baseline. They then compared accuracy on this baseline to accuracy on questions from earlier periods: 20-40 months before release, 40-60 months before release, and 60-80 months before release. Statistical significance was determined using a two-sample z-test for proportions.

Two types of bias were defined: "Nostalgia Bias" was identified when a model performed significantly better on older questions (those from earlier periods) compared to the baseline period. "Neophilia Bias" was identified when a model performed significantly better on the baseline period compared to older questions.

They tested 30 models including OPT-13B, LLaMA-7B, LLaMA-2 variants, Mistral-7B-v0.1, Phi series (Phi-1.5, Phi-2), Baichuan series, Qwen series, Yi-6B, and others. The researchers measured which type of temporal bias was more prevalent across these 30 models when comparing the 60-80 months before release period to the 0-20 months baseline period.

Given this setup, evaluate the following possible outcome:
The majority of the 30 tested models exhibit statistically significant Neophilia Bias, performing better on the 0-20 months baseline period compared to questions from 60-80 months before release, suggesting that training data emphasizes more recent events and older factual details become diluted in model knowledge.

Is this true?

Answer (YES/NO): NO